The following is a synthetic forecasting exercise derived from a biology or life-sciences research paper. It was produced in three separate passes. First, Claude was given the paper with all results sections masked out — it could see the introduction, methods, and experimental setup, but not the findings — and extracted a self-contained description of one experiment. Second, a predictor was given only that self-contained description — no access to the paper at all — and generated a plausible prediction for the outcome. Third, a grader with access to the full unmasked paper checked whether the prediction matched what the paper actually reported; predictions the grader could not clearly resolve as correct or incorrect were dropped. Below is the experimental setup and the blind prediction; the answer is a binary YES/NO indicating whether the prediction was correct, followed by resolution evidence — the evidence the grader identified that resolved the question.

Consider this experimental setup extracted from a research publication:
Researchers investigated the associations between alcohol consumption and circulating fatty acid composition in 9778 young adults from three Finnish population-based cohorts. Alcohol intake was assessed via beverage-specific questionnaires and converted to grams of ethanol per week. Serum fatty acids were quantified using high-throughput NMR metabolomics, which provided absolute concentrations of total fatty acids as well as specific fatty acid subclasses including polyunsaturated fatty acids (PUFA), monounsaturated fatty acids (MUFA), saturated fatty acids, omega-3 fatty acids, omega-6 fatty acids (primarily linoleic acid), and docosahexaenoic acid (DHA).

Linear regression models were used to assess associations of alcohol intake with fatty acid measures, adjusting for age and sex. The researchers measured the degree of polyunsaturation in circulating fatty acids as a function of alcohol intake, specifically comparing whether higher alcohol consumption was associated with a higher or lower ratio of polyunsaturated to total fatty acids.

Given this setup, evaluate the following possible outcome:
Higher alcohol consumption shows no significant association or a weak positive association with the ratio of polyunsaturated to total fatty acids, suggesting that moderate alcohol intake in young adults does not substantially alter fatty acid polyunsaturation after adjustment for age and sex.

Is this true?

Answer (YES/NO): NO